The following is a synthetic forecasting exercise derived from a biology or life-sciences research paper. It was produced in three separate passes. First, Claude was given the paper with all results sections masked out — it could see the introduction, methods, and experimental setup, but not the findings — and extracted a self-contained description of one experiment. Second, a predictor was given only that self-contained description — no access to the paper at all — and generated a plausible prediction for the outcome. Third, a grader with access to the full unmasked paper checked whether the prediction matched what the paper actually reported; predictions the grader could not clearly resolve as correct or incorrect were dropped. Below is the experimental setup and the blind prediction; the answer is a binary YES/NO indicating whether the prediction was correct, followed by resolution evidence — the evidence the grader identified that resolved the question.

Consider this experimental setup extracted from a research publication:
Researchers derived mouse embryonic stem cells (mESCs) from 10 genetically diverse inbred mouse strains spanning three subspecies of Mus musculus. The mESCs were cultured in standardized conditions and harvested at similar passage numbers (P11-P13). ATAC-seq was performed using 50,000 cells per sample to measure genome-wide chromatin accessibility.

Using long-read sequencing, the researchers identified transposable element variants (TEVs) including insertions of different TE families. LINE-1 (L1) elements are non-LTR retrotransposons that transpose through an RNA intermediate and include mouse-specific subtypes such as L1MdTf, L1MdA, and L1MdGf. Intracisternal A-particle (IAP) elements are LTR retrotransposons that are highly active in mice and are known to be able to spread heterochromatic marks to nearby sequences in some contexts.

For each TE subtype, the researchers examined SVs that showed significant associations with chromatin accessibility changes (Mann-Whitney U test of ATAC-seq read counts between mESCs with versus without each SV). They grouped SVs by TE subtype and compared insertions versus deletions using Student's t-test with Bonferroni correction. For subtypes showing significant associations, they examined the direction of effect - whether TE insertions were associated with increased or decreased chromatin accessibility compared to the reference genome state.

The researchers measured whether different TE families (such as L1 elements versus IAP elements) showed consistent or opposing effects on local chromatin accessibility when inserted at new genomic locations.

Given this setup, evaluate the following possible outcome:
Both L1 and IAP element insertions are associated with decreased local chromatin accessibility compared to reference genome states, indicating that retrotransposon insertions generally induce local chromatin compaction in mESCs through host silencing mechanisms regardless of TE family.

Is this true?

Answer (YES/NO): NO